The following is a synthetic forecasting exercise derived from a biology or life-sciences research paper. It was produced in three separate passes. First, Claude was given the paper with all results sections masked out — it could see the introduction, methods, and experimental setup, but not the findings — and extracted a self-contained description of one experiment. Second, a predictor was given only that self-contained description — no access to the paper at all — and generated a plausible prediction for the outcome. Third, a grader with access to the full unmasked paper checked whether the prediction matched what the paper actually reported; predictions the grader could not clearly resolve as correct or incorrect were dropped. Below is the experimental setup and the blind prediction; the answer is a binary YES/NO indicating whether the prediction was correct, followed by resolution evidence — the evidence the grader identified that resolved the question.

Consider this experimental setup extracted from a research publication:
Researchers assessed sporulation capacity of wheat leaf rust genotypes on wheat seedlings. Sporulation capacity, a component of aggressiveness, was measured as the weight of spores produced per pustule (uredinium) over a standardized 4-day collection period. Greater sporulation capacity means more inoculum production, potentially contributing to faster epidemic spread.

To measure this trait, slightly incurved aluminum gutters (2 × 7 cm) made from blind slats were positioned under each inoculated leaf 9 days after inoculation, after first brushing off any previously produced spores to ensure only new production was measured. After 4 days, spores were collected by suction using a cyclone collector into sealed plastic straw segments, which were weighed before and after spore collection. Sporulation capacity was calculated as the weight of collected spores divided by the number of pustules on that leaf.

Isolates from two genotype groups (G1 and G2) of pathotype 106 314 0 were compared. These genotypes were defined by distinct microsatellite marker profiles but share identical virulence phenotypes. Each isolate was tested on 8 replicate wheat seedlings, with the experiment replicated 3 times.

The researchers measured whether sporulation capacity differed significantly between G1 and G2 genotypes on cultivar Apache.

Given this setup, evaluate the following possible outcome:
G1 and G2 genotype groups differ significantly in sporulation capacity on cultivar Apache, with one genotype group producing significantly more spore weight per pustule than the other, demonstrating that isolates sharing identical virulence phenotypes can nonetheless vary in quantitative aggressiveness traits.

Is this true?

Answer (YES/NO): NO